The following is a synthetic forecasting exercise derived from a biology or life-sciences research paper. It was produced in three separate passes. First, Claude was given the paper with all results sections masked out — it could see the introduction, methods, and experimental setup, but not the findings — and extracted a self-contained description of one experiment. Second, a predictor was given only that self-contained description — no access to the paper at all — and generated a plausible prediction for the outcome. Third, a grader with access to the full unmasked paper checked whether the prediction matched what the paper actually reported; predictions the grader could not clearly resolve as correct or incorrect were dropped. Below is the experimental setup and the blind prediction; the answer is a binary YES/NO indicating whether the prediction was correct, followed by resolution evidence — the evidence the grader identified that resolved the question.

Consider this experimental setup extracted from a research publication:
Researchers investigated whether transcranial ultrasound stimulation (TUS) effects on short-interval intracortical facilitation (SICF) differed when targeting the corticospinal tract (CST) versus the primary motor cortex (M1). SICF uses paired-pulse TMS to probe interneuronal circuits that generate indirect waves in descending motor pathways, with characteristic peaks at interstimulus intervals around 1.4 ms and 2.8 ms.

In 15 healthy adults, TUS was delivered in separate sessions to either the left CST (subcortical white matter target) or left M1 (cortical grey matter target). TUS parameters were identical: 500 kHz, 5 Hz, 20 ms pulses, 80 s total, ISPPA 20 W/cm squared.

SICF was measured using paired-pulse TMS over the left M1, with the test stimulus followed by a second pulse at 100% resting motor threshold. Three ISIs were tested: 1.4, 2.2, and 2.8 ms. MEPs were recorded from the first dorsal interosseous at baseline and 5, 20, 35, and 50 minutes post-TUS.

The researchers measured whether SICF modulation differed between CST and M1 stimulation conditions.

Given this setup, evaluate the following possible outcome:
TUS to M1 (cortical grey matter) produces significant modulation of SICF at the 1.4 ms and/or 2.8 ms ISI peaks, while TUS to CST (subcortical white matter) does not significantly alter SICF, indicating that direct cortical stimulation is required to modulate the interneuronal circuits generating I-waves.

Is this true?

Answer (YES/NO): NO